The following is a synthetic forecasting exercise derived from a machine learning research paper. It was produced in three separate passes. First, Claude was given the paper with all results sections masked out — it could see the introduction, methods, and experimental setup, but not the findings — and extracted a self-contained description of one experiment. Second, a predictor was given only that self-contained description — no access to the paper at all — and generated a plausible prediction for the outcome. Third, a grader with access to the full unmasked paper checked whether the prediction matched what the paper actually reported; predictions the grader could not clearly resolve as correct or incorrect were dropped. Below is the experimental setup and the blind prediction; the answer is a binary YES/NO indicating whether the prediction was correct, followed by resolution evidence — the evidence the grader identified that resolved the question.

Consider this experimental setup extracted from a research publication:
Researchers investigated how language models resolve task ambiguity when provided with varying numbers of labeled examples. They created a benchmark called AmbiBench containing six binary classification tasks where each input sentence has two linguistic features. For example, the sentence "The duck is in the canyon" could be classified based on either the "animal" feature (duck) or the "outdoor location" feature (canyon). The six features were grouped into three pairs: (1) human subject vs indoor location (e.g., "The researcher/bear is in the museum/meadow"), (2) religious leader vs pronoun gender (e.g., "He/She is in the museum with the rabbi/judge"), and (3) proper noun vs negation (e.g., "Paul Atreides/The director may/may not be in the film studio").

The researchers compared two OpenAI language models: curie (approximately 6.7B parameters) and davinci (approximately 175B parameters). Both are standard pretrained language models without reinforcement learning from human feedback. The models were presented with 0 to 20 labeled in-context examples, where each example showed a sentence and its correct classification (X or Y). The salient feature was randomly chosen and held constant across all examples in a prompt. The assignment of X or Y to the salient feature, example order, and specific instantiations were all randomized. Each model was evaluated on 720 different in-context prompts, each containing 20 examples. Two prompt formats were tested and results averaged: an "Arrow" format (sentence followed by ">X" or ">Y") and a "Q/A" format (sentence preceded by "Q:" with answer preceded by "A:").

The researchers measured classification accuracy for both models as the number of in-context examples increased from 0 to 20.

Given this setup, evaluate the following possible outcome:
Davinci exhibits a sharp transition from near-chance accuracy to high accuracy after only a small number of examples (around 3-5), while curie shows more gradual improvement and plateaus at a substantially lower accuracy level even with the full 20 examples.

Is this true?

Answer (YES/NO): NO